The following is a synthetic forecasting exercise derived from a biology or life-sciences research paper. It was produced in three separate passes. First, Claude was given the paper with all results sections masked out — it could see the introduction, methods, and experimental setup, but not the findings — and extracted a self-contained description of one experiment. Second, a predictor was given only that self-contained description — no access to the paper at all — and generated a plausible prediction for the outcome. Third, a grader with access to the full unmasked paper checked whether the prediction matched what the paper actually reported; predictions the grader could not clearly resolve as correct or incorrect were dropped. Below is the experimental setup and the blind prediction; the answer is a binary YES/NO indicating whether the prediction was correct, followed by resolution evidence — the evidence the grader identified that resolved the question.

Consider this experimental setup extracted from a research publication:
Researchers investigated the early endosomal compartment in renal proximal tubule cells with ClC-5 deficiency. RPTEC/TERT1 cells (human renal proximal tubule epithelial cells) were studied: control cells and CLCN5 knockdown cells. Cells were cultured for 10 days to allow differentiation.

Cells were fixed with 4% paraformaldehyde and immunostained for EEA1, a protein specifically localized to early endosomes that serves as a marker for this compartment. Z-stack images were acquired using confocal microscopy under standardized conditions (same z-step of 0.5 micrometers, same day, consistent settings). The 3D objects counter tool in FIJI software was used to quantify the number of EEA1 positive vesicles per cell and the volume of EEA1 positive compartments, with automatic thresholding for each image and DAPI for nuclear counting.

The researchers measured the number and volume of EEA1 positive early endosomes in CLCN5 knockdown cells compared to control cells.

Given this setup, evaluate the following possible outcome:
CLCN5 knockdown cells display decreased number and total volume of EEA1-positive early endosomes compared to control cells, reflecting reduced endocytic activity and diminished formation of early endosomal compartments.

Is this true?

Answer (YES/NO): YES